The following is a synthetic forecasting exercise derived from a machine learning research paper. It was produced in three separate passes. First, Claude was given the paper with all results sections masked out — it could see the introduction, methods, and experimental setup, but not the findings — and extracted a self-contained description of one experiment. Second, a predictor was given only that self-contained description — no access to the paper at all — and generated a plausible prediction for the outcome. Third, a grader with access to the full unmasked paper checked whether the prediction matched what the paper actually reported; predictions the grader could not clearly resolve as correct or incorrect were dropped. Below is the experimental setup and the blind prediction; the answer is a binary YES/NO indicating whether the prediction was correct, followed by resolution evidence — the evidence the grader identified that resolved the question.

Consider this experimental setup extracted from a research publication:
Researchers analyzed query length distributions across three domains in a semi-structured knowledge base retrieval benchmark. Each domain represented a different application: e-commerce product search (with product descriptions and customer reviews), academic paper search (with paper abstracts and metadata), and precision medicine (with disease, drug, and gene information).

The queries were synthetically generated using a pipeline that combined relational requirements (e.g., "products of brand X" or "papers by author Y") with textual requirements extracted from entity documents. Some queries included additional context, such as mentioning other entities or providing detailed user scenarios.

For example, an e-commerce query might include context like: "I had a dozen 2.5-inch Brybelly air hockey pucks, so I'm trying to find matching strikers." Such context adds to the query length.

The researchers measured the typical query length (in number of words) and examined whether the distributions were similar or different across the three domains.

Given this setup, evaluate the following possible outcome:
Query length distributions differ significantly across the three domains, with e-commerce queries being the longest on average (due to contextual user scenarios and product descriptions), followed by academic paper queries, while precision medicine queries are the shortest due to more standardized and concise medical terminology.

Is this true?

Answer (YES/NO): NO